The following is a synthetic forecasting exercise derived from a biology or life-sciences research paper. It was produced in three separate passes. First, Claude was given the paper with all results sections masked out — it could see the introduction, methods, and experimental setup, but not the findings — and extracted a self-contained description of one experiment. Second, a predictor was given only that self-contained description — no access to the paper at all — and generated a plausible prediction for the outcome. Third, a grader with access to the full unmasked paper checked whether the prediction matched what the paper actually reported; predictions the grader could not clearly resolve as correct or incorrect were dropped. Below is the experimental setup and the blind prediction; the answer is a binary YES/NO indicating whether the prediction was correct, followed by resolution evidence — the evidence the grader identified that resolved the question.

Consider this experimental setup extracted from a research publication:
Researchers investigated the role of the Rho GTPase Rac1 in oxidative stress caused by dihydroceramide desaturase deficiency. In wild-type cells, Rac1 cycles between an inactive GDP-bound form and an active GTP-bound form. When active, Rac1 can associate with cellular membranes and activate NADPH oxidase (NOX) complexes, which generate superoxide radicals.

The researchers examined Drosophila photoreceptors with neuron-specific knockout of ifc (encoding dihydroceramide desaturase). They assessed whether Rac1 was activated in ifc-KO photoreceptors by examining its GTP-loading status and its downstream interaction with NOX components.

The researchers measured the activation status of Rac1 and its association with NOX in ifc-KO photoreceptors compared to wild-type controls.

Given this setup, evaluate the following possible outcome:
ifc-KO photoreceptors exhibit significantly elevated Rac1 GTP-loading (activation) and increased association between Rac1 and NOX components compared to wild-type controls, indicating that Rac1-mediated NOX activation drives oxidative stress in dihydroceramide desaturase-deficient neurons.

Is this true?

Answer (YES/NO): YES